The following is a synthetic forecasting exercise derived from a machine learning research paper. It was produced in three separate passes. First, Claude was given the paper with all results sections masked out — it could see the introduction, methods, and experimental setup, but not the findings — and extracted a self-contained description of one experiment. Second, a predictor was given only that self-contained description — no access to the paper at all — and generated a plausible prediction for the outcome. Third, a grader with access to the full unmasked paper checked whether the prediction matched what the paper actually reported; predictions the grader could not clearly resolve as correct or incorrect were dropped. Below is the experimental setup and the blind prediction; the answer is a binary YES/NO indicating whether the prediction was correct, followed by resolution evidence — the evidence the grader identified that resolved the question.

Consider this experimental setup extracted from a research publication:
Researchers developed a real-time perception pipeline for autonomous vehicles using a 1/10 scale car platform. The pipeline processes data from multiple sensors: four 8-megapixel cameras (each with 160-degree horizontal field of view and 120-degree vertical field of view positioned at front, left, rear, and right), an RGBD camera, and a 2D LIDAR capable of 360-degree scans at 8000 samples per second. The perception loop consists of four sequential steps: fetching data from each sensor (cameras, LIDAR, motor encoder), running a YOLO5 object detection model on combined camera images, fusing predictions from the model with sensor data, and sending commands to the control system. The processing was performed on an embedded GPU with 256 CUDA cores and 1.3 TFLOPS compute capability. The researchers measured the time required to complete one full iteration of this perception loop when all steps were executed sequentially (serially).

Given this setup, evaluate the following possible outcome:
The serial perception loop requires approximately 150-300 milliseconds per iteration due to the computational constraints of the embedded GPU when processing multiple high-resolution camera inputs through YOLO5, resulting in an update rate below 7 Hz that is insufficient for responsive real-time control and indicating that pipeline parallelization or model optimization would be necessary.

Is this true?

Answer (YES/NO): NO